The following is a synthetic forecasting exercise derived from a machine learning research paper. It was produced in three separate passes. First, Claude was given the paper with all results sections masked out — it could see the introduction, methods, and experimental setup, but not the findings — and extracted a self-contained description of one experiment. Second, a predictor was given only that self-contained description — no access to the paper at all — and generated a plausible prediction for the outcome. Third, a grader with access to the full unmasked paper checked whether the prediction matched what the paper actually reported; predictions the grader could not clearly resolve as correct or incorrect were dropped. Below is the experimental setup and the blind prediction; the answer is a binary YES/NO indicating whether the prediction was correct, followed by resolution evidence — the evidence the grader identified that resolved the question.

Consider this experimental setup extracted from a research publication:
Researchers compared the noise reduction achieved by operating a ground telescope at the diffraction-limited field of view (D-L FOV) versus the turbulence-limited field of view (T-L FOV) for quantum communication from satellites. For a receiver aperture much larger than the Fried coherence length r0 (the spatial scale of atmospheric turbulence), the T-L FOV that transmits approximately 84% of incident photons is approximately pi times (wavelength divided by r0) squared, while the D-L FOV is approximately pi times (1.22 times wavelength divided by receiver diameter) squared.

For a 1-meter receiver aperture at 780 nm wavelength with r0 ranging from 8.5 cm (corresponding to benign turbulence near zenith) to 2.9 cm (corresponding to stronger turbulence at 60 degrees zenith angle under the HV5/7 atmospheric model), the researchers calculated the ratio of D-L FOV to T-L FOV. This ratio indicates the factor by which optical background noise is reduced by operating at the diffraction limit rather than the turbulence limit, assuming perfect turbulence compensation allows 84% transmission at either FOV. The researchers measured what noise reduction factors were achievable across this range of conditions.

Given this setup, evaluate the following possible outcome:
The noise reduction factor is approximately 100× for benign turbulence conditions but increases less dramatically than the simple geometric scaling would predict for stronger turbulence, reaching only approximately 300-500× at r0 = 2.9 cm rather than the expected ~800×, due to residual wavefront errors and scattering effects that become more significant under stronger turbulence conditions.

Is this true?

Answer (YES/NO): NO